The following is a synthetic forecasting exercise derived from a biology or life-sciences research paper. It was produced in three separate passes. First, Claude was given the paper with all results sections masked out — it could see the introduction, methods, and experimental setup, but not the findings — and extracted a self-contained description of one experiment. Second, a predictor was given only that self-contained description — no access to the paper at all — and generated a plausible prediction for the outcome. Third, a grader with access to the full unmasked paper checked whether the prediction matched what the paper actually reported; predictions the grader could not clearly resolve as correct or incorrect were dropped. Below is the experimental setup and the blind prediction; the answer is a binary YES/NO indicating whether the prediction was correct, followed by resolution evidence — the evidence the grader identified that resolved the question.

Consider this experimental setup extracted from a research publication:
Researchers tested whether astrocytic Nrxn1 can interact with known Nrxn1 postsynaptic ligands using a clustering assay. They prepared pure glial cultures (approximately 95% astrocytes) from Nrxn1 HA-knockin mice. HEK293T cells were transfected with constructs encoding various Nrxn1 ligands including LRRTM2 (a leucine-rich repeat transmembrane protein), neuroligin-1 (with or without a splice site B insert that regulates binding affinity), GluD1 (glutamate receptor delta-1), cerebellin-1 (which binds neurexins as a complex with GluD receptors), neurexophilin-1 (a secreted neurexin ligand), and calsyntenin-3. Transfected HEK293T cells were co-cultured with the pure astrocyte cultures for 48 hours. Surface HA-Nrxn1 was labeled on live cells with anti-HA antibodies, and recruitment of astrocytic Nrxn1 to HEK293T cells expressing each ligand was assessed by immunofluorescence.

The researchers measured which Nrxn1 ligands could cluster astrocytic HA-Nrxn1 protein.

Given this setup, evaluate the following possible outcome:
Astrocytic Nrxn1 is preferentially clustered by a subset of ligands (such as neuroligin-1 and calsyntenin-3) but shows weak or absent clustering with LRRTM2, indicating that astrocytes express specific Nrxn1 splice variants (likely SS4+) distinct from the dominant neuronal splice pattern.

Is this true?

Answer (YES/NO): NO